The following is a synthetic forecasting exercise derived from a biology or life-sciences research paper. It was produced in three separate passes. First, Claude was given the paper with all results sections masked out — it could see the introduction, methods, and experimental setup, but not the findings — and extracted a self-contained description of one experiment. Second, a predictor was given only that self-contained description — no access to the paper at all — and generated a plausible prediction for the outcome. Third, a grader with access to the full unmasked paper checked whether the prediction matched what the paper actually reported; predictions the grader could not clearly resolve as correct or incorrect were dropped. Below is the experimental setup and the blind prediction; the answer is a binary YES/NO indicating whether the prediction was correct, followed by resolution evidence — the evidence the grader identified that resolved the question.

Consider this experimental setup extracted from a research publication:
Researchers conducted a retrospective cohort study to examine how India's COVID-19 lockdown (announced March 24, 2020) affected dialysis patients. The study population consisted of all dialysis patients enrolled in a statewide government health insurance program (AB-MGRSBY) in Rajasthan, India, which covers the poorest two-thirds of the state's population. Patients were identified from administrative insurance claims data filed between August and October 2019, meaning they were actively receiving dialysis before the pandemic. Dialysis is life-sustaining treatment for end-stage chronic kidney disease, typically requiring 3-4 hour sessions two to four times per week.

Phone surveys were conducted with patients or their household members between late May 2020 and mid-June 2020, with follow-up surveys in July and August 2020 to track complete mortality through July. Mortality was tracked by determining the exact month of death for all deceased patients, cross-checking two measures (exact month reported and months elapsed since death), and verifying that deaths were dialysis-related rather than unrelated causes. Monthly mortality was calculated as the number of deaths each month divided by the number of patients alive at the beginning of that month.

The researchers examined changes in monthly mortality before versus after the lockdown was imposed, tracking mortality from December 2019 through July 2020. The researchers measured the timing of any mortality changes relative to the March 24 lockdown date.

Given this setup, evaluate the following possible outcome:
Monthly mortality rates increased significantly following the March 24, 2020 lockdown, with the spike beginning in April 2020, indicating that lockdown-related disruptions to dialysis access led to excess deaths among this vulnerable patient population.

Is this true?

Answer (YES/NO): NO